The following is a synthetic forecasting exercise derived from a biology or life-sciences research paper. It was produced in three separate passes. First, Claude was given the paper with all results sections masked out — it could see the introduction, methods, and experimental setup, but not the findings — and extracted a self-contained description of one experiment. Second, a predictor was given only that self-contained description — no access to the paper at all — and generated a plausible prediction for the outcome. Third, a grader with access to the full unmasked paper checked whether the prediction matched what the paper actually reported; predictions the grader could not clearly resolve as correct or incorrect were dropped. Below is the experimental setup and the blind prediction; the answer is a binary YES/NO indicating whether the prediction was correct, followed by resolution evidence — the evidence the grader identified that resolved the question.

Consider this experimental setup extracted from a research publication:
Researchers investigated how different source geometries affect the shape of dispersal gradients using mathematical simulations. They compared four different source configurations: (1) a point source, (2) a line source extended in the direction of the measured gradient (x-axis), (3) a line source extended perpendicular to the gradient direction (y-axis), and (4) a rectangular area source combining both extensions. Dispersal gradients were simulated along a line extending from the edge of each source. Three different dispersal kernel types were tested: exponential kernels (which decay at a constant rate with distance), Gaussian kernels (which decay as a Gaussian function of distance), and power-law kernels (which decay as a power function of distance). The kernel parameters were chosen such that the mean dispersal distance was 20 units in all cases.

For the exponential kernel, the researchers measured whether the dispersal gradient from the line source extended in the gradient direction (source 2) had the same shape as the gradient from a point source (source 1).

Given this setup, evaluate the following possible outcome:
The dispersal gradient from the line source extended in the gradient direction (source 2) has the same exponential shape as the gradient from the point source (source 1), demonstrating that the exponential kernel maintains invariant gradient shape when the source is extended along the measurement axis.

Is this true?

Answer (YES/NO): YES